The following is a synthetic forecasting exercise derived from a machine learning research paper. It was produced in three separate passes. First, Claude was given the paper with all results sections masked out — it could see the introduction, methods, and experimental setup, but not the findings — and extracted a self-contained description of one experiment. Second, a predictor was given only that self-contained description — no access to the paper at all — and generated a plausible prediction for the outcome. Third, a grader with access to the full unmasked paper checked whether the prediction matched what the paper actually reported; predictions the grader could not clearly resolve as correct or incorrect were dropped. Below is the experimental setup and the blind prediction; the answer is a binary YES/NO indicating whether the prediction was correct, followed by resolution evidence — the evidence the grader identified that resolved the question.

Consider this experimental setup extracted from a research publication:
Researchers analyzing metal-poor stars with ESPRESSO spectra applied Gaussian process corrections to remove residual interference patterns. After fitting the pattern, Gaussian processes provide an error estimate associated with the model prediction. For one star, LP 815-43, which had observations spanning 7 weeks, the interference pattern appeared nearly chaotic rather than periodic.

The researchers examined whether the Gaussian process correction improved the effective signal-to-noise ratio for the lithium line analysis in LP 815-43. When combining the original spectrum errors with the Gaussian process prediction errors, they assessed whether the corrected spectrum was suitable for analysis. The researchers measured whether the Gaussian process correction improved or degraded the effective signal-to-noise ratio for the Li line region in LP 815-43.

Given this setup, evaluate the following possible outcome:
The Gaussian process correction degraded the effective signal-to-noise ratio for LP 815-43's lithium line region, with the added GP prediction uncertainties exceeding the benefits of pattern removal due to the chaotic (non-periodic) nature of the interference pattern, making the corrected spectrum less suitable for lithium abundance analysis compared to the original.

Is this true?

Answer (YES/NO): YES